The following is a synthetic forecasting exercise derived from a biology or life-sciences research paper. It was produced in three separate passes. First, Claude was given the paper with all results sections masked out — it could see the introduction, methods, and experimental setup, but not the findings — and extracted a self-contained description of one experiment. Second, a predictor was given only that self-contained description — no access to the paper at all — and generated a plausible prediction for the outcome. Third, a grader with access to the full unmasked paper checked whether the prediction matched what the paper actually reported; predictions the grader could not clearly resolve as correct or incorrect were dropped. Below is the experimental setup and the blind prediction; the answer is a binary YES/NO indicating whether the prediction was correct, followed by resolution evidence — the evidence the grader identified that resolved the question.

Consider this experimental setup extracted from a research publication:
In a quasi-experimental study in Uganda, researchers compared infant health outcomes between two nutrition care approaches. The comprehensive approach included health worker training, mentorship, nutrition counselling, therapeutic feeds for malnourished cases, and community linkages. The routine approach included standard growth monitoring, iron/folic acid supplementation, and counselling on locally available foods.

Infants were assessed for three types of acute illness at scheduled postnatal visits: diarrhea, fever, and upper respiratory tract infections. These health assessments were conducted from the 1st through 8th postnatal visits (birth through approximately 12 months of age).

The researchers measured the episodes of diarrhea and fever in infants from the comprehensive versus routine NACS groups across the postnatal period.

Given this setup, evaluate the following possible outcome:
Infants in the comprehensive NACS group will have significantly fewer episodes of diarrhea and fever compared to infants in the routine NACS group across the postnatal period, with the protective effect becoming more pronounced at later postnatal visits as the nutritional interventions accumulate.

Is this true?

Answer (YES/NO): NO